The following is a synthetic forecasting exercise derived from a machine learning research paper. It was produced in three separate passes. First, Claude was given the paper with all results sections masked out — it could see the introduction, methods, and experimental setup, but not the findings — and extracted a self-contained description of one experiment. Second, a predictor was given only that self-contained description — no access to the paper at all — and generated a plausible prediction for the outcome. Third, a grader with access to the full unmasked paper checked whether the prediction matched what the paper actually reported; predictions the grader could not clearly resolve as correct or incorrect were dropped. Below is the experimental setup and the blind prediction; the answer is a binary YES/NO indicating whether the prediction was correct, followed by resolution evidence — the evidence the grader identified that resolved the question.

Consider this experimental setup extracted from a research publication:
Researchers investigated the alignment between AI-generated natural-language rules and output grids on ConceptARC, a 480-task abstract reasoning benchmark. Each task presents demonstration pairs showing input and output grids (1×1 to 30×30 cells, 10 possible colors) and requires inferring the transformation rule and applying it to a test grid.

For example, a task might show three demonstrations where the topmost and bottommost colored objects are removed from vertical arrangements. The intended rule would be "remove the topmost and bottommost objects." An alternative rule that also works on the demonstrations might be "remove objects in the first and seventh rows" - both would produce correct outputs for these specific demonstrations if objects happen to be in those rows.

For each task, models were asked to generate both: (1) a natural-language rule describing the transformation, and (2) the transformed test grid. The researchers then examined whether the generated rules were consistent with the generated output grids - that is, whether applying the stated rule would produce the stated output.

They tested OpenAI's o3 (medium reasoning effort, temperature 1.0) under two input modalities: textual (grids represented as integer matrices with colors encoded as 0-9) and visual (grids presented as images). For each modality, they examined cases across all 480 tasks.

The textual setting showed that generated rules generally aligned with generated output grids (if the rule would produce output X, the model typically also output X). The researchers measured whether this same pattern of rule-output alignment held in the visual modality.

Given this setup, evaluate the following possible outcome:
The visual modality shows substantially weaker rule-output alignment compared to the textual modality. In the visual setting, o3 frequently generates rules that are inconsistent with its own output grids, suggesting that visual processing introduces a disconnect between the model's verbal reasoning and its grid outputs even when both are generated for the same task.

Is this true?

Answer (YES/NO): YES